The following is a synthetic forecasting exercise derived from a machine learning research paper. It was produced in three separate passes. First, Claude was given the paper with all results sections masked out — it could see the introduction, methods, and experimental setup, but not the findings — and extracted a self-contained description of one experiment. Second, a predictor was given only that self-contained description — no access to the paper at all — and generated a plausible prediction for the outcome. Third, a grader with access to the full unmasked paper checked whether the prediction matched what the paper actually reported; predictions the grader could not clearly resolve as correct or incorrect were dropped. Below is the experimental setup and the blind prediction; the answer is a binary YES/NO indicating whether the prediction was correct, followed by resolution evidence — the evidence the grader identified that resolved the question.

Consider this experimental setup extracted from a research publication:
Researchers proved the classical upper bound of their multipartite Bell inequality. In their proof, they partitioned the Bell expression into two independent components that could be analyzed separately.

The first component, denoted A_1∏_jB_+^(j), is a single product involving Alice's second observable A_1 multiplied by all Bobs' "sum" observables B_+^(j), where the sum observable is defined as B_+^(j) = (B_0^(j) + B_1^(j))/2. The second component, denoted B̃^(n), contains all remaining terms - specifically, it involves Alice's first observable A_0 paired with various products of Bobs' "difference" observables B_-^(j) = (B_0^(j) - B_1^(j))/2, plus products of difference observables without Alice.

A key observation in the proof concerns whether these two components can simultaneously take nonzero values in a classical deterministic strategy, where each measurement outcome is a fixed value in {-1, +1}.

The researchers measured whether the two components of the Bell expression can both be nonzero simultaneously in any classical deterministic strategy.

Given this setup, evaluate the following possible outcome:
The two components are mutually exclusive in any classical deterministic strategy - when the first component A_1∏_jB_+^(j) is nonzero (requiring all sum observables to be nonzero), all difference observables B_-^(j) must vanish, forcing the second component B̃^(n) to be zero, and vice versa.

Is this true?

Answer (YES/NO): YES